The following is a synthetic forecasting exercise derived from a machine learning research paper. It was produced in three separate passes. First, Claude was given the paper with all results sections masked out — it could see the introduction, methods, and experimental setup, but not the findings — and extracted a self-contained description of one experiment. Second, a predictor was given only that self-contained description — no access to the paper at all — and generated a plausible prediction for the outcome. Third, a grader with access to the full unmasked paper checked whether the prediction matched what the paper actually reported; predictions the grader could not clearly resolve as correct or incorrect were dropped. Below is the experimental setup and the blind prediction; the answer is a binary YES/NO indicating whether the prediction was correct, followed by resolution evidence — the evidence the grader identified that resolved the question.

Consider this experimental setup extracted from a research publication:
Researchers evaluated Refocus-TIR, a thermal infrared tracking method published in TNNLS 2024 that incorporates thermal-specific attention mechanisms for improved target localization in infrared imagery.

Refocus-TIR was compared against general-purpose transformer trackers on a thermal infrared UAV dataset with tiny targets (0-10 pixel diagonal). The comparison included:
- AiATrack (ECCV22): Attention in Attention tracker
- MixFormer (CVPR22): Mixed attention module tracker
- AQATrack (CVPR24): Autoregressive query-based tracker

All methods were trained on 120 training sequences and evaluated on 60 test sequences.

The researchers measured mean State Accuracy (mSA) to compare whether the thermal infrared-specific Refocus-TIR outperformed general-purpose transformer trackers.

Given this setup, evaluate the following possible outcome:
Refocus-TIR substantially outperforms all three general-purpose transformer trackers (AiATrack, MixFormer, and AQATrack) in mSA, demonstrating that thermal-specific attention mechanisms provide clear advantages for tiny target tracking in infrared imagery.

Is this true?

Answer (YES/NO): NO